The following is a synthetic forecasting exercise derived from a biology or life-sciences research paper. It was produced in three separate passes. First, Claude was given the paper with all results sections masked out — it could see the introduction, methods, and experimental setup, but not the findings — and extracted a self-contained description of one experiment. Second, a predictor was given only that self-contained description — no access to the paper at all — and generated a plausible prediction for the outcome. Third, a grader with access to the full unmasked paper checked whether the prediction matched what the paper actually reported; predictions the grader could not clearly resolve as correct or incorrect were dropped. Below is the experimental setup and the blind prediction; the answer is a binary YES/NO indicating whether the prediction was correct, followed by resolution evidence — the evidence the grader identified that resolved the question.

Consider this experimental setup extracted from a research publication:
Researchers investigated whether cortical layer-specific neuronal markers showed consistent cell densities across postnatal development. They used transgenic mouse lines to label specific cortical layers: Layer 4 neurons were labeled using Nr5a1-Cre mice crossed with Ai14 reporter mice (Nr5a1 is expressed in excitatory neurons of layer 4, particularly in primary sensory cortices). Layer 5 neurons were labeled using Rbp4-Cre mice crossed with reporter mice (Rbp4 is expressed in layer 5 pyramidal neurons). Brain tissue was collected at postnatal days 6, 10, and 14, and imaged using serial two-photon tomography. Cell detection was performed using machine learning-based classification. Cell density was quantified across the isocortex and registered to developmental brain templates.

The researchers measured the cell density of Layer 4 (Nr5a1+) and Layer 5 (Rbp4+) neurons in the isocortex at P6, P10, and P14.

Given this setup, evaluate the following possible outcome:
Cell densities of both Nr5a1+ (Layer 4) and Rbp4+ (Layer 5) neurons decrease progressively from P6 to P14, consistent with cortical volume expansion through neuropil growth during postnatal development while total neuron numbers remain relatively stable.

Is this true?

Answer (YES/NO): NO